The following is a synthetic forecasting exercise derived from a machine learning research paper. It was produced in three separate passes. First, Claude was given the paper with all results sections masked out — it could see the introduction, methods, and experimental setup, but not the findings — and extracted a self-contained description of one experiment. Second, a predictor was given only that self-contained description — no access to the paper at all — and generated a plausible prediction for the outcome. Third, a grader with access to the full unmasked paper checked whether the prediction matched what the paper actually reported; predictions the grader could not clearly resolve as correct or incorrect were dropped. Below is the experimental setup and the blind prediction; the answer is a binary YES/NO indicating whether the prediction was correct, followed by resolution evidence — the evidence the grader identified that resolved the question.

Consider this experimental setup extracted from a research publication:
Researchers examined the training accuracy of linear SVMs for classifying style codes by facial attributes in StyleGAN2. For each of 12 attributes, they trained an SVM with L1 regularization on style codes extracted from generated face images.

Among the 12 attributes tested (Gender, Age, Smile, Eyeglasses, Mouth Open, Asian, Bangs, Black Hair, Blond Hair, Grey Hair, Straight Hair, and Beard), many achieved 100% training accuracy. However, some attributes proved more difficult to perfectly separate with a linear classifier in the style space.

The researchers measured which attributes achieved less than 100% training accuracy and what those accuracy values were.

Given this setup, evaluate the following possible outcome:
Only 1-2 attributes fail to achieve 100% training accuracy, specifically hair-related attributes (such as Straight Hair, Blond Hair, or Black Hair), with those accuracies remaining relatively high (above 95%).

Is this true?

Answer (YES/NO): NO